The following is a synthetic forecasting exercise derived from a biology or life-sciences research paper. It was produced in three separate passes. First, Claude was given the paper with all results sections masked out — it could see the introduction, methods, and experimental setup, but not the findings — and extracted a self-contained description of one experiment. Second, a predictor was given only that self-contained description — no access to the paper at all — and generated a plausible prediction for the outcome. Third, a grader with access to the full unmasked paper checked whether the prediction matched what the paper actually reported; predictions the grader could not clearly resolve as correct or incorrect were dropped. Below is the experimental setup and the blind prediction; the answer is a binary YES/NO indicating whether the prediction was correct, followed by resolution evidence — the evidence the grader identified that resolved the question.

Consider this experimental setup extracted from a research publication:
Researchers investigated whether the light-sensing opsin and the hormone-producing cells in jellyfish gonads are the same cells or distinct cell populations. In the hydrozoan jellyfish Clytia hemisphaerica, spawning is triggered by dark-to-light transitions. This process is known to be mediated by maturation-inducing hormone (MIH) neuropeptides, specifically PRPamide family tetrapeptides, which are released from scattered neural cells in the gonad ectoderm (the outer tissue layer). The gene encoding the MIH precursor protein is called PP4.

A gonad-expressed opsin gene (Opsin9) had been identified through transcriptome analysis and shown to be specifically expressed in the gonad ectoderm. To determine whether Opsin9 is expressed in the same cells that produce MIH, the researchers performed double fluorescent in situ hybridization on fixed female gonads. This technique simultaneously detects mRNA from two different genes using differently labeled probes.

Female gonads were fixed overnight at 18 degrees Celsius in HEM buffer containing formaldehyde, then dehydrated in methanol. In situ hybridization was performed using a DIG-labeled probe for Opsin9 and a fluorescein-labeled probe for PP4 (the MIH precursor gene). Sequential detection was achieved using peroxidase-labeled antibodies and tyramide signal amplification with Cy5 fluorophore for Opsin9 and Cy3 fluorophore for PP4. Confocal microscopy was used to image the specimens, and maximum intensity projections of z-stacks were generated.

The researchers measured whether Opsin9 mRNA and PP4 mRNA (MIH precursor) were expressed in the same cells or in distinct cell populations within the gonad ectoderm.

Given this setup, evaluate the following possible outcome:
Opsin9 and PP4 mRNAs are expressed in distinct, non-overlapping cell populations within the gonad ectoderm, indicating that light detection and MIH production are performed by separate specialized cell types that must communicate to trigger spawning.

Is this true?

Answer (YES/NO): NO